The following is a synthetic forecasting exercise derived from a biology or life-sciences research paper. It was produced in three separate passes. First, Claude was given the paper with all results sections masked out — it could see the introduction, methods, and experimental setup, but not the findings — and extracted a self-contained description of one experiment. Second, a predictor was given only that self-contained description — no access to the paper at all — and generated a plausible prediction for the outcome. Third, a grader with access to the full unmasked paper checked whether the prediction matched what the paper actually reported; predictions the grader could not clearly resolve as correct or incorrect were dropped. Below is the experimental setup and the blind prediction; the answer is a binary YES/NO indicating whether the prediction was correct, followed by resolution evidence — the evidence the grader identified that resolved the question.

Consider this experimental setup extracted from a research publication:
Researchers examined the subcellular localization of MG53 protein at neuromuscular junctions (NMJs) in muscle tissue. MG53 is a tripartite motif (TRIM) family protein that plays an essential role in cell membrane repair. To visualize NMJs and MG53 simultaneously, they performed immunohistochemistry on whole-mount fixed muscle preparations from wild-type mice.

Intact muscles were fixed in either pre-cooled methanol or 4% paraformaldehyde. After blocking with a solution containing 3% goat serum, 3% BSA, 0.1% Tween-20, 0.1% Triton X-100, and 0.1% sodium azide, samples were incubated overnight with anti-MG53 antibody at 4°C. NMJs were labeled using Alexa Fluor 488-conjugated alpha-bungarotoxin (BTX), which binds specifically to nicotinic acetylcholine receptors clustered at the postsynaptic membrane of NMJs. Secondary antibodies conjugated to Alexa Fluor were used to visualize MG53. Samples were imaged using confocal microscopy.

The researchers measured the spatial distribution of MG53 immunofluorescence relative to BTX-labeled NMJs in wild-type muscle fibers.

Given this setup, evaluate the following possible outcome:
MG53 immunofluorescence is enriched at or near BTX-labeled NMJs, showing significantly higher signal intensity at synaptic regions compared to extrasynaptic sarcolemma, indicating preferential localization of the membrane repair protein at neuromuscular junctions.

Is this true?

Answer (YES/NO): YES